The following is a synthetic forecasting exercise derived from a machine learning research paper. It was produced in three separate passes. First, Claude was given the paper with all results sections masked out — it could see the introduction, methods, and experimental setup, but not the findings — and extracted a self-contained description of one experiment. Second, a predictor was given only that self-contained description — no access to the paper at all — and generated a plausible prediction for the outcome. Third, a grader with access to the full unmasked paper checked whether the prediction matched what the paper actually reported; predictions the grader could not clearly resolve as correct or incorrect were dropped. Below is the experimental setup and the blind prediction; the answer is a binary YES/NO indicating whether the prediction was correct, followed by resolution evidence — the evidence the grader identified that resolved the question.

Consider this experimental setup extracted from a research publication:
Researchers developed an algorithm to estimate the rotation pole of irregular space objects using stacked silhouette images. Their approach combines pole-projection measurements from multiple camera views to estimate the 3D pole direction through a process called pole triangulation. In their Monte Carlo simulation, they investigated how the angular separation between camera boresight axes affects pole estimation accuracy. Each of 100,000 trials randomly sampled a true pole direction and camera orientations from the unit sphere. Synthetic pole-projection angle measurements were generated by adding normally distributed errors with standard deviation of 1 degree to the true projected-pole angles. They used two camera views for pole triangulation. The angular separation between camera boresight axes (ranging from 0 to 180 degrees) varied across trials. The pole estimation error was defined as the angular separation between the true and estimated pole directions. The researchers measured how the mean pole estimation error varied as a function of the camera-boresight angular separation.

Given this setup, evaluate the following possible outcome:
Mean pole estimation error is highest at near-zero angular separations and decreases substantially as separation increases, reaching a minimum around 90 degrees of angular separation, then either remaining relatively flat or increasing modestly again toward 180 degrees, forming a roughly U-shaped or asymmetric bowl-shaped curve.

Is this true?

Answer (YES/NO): YES